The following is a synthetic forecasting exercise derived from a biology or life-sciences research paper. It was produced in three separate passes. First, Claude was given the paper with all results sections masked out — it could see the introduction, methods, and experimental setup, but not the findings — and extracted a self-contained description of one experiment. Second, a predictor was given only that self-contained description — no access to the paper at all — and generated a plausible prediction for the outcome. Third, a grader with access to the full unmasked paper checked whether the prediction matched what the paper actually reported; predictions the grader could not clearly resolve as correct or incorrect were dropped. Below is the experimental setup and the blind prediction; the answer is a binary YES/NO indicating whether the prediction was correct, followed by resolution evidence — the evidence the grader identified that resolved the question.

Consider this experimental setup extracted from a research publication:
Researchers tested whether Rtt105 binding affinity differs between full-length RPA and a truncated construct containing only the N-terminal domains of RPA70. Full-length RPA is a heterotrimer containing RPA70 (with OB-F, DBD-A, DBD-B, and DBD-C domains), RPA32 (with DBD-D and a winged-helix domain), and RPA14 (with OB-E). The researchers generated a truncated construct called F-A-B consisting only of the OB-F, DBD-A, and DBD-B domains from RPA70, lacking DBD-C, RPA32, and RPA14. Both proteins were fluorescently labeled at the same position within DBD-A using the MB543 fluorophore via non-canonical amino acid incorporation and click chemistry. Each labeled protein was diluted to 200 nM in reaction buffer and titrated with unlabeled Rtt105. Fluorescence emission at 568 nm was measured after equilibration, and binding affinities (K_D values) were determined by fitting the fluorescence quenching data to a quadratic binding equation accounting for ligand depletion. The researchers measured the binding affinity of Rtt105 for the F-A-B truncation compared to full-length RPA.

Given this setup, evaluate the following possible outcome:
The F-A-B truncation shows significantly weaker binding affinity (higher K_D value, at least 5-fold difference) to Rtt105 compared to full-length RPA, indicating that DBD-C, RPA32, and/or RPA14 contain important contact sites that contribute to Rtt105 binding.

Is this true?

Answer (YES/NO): NO